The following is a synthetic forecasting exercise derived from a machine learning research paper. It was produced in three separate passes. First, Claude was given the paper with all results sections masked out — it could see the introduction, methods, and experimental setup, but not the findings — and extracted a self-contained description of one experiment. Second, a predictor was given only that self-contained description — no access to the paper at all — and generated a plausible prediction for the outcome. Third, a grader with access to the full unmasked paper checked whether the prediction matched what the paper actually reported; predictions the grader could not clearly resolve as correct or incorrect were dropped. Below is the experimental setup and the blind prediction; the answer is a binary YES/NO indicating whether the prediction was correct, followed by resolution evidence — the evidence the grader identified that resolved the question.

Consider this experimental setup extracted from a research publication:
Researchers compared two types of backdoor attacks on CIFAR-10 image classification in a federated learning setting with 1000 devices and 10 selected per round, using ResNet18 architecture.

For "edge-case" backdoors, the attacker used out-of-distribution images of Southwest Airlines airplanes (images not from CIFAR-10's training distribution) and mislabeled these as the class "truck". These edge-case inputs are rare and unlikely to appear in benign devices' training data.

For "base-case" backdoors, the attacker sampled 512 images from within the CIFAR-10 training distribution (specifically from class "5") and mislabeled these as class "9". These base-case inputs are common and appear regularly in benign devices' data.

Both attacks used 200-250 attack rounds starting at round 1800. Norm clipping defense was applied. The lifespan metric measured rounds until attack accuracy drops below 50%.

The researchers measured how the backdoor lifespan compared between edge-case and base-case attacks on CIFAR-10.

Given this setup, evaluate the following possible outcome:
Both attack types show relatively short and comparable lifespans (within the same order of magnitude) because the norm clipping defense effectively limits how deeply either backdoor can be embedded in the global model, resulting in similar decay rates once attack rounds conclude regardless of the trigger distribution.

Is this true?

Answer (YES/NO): NO